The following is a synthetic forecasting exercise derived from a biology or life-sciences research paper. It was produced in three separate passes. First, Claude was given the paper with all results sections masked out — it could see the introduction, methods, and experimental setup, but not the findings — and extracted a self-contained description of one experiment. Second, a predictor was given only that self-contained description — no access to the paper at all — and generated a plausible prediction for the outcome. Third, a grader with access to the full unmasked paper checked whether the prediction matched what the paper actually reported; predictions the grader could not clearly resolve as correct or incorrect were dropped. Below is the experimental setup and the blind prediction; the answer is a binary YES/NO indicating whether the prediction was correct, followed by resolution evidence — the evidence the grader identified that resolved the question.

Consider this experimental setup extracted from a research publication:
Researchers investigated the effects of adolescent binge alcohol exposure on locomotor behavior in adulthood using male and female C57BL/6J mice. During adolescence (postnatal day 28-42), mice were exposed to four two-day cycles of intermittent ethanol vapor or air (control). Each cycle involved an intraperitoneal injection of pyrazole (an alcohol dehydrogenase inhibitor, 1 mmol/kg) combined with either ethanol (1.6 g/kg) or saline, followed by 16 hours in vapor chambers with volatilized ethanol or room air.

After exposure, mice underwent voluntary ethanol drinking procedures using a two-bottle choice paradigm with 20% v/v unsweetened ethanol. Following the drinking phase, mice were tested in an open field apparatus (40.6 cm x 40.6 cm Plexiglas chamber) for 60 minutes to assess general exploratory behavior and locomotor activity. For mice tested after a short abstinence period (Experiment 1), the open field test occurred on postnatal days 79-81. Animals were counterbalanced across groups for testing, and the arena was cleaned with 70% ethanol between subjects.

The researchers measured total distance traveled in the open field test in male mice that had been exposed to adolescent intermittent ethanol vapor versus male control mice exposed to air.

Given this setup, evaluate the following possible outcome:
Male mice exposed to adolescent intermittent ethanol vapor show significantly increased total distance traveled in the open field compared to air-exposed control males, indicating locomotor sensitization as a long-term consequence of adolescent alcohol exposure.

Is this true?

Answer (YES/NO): NO